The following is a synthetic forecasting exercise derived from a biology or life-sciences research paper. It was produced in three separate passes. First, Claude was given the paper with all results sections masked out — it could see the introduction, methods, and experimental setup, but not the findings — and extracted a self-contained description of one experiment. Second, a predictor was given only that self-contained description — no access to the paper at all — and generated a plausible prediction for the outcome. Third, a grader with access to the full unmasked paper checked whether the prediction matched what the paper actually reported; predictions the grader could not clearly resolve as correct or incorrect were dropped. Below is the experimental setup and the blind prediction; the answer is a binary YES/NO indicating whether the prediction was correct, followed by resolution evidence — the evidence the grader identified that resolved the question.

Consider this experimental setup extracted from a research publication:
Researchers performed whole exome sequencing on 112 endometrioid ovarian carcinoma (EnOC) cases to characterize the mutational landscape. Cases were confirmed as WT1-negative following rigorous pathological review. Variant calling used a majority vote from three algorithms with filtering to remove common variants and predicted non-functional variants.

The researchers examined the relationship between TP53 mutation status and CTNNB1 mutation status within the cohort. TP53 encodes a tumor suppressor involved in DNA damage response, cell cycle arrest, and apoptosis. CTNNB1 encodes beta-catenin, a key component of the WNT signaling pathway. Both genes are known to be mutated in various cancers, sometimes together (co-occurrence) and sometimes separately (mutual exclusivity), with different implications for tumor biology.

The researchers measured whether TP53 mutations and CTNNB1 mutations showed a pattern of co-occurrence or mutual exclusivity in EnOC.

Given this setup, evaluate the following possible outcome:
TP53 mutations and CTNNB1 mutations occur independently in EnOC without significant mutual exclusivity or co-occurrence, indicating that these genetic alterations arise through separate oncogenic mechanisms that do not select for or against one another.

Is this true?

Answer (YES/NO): NO